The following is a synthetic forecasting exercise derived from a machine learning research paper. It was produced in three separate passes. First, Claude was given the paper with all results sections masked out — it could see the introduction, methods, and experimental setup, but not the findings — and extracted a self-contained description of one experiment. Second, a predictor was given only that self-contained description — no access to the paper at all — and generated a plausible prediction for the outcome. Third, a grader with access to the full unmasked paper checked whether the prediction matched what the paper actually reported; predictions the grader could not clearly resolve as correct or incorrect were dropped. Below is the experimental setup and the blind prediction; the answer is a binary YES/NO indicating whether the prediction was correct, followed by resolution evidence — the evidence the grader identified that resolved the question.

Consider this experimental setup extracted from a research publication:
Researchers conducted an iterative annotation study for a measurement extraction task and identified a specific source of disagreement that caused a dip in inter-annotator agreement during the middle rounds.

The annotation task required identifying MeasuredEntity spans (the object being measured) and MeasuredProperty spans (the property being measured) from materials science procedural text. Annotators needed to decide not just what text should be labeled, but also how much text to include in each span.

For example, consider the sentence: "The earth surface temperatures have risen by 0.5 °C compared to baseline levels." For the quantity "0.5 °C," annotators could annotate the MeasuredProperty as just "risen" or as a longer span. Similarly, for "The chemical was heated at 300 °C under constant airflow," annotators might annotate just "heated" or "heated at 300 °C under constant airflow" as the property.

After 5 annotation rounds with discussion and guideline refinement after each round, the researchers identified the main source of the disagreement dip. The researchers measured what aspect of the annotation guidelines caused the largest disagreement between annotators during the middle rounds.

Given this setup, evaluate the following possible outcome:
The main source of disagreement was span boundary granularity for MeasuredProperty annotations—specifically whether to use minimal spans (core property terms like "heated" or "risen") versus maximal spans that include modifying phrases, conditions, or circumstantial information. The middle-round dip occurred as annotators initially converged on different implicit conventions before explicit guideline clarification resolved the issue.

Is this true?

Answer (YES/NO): YES